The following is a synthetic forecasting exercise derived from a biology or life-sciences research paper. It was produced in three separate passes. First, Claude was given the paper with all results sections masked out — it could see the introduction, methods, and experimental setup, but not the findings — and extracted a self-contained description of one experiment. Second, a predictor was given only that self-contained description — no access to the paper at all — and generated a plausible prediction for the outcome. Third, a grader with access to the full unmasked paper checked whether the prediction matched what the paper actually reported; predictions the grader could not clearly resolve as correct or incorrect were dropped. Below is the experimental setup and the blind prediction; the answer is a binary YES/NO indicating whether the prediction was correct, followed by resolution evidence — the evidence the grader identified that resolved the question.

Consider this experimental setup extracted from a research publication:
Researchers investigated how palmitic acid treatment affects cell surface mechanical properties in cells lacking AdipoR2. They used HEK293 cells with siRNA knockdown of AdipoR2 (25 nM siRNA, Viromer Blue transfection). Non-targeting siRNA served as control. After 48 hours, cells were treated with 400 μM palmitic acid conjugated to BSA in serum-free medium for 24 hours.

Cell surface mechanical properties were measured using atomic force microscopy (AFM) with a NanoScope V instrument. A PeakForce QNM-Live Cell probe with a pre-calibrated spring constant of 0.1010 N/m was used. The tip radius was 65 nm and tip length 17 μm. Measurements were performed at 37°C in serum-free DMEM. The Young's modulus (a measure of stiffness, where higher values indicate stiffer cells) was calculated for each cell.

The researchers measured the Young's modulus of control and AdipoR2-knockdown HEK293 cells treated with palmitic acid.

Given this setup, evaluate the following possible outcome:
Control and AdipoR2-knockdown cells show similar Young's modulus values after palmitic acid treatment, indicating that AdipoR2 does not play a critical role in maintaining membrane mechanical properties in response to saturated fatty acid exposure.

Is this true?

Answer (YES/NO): NO